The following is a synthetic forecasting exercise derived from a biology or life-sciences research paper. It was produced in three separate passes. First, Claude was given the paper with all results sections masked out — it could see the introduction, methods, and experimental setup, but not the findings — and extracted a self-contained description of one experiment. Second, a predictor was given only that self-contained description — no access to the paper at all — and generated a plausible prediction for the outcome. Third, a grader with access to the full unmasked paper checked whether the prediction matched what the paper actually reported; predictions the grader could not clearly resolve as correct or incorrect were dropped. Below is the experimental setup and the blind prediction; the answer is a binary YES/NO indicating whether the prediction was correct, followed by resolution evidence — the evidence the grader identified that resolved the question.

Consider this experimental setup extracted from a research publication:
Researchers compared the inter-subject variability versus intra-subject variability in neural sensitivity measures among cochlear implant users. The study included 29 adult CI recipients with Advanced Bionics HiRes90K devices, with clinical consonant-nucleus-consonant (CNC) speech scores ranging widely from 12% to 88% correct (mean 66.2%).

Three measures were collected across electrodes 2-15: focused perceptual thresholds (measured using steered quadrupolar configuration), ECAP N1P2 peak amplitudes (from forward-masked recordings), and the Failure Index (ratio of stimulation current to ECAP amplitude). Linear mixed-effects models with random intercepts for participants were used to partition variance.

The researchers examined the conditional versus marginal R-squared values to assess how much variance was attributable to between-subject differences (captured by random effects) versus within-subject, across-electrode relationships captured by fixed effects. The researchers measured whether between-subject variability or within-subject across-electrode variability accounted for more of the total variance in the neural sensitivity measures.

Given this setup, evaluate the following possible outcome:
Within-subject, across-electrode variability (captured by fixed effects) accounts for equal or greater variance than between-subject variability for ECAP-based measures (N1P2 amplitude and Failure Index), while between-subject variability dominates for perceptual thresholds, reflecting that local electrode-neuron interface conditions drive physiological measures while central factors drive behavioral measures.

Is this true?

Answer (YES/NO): NO